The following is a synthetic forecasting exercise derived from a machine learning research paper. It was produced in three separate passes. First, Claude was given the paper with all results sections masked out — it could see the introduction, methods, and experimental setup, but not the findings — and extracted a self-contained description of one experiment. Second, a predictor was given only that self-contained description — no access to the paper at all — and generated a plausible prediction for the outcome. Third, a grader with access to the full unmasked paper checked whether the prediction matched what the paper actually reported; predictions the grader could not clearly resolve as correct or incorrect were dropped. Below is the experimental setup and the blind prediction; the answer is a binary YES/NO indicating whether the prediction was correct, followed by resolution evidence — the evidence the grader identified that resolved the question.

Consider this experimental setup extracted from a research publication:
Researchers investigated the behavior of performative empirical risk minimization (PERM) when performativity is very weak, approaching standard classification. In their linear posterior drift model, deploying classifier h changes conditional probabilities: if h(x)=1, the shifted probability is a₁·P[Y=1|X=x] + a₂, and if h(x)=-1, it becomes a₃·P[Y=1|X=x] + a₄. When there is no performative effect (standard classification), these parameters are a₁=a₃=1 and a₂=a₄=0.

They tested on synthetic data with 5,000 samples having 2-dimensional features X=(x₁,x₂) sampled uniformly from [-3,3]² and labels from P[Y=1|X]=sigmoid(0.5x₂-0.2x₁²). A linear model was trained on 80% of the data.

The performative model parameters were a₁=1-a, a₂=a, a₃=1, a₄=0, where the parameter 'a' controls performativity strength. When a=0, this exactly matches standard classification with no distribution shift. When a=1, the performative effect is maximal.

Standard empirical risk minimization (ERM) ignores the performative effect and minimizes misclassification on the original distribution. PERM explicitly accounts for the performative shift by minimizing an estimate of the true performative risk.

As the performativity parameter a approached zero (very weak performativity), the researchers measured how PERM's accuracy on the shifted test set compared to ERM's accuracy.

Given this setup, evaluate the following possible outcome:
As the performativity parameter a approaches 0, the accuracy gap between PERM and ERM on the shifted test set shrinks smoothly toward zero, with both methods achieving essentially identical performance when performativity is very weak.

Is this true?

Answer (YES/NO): YES